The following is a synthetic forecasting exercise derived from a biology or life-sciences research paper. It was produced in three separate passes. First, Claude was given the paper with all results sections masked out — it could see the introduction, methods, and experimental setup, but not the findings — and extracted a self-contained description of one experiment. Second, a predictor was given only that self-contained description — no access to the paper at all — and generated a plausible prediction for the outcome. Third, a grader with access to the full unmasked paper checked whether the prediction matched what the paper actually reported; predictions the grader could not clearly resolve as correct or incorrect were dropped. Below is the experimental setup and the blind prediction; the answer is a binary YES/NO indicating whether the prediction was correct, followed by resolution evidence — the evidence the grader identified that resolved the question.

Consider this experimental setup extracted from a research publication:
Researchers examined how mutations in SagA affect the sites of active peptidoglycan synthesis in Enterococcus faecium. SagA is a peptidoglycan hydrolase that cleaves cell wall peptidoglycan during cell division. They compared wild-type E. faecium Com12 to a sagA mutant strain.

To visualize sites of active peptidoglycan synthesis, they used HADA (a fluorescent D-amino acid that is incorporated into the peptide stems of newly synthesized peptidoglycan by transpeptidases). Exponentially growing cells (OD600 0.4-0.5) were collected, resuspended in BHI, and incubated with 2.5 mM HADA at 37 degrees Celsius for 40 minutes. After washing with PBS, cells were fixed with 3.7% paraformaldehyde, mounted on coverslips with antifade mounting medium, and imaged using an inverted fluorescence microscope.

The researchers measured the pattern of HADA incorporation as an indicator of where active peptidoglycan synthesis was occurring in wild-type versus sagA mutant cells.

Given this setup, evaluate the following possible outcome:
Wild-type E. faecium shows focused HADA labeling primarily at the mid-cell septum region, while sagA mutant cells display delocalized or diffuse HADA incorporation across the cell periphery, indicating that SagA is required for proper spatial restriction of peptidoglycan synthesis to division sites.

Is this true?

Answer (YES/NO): YES